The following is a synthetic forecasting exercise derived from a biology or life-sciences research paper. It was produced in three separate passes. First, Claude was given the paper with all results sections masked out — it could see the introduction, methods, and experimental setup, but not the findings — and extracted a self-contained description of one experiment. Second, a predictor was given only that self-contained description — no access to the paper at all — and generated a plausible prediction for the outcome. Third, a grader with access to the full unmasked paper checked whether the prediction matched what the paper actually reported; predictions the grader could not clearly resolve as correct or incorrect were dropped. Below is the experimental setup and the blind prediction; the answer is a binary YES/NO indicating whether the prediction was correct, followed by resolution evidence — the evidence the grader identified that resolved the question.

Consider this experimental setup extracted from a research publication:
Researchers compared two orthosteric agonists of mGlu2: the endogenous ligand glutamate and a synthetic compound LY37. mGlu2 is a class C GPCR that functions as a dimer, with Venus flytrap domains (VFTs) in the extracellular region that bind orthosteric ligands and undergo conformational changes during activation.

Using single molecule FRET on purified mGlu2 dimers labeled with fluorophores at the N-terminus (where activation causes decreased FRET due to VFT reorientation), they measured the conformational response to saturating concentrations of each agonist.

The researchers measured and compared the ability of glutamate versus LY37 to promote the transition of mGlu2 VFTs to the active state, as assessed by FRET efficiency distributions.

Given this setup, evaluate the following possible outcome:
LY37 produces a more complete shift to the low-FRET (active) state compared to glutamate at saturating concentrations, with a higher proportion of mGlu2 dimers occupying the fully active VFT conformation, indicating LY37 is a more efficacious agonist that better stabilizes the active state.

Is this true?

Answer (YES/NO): YES